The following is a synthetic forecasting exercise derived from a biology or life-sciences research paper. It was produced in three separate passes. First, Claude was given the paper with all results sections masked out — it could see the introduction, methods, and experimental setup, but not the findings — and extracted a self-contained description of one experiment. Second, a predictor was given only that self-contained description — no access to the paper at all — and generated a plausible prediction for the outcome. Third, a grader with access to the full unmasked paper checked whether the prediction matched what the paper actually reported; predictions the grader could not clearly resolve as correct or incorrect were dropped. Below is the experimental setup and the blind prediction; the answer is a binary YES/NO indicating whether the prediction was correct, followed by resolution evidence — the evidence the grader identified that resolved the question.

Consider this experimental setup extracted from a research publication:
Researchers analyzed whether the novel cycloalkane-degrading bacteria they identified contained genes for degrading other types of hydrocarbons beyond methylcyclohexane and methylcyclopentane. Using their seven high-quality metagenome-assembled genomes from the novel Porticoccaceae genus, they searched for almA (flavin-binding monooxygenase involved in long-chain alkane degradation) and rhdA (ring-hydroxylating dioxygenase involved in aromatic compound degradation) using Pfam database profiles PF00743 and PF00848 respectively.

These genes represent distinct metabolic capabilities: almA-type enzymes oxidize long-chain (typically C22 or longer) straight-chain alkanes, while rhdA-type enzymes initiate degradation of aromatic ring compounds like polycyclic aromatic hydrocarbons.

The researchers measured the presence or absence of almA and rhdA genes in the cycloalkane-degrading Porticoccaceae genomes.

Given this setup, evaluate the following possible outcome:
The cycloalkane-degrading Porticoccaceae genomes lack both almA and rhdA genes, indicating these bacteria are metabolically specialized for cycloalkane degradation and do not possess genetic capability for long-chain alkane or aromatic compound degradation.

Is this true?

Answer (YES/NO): NO